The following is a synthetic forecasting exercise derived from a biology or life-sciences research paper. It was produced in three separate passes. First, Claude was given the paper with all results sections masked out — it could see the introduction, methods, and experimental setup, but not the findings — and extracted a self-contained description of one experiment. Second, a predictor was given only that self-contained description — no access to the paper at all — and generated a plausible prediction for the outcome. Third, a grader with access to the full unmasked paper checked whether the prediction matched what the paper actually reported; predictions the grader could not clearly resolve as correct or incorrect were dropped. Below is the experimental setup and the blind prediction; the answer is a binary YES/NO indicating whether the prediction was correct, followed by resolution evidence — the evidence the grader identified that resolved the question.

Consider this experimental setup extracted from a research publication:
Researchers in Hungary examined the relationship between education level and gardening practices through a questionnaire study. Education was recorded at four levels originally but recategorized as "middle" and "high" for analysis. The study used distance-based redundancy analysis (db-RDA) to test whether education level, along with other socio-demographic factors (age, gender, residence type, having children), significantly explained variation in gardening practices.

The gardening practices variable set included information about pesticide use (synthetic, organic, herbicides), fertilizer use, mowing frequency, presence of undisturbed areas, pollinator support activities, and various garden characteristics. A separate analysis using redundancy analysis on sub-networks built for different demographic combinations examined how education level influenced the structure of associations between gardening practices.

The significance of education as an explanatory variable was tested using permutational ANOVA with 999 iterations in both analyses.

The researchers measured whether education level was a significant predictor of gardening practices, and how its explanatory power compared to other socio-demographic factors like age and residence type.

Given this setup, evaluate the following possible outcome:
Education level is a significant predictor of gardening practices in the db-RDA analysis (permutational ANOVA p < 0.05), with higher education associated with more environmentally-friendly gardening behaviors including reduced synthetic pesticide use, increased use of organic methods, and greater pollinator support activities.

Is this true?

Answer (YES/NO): NO